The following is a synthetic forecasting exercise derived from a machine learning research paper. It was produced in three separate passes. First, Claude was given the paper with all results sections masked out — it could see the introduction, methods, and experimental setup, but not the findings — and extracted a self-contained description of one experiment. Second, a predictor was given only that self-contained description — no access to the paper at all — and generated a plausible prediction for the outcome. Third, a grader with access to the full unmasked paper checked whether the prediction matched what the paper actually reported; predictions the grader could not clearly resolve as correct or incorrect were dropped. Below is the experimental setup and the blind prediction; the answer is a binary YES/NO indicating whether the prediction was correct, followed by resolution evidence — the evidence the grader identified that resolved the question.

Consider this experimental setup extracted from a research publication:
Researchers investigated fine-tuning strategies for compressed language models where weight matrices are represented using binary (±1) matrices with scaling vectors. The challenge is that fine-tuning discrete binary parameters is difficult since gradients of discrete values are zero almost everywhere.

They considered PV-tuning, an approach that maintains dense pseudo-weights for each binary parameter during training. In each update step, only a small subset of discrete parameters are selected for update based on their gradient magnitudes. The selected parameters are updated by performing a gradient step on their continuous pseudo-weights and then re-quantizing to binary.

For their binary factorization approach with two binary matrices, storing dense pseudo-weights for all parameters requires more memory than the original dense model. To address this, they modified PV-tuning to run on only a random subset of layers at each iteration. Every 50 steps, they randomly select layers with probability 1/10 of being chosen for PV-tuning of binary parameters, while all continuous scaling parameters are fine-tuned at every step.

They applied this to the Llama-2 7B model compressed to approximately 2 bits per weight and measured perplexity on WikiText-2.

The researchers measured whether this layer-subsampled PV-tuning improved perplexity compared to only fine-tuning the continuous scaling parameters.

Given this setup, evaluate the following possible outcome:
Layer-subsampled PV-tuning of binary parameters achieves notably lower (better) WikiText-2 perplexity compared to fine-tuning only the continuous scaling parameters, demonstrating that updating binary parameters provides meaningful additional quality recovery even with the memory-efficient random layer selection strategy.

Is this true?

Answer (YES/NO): NO